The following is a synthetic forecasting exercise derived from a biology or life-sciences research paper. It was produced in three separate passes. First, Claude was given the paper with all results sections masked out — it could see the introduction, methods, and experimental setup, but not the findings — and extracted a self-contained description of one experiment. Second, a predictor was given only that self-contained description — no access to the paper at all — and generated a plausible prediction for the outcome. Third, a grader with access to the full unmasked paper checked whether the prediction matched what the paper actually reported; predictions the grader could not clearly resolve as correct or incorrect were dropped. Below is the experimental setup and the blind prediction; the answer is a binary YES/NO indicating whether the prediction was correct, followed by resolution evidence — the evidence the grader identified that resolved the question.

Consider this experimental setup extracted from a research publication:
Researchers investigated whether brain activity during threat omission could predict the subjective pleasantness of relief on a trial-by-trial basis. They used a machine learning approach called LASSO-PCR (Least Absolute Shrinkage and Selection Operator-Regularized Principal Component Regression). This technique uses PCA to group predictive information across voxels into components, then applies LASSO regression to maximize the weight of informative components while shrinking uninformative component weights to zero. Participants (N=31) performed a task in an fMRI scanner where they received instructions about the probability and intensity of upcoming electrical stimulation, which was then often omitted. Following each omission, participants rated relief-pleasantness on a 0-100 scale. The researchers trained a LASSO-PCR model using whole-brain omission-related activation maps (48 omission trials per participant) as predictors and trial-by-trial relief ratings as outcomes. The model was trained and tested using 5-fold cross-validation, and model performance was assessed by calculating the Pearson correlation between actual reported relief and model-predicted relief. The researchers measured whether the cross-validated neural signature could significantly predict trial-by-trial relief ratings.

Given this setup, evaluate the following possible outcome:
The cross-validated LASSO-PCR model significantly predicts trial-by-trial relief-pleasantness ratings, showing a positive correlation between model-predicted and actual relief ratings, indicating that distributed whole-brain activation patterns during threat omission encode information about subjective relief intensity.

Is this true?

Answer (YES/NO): YES